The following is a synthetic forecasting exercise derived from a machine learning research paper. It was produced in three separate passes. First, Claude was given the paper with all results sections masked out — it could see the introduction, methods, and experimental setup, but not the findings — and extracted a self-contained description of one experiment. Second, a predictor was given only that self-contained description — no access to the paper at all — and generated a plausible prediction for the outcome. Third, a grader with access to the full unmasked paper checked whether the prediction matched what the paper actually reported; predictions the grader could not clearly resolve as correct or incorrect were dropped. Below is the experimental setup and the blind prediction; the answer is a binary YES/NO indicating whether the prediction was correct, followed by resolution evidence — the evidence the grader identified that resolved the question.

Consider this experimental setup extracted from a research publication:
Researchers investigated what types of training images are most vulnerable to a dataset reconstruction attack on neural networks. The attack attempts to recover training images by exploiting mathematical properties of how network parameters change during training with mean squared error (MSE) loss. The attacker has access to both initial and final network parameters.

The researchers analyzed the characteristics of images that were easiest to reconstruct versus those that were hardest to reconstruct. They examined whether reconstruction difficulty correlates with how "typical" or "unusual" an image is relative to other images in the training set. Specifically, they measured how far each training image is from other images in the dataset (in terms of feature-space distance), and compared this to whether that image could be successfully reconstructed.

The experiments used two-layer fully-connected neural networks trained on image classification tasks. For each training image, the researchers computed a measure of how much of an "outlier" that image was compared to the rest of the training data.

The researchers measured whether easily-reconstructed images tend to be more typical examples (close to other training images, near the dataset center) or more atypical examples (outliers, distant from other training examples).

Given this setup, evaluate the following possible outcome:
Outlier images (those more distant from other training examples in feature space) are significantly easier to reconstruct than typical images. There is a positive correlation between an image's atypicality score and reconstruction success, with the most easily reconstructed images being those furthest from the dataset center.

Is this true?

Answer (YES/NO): YES